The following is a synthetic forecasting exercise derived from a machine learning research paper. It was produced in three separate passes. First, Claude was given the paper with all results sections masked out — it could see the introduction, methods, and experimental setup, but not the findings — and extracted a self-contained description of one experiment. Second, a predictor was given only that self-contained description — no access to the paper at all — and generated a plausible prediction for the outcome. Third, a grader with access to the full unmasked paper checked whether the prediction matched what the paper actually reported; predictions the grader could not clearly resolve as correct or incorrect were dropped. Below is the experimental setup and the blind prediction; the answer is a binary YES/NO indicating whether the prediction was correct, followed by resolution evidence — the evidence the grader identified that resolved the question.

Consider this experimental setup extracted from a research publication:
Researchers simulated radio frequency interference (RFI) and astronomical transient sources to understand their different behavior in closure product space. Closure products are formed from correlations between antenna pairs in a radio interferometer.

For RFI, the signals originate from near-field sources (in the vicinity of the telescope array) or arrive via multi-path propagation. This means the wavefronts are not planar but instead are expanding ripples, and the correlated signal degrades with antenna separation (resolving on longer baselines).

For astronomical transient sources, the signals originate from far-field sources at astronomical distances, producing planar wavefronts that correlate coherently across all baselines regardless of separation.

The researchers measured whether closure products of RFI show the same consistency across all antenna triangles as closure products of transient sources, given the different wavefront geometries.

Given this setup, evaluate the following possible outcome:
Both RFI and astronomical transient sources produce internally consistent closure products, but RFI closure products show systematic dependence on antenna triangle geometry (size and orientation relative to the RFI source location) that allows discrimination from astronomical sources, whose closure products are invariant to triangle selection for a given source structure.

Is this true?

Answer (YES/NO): NO